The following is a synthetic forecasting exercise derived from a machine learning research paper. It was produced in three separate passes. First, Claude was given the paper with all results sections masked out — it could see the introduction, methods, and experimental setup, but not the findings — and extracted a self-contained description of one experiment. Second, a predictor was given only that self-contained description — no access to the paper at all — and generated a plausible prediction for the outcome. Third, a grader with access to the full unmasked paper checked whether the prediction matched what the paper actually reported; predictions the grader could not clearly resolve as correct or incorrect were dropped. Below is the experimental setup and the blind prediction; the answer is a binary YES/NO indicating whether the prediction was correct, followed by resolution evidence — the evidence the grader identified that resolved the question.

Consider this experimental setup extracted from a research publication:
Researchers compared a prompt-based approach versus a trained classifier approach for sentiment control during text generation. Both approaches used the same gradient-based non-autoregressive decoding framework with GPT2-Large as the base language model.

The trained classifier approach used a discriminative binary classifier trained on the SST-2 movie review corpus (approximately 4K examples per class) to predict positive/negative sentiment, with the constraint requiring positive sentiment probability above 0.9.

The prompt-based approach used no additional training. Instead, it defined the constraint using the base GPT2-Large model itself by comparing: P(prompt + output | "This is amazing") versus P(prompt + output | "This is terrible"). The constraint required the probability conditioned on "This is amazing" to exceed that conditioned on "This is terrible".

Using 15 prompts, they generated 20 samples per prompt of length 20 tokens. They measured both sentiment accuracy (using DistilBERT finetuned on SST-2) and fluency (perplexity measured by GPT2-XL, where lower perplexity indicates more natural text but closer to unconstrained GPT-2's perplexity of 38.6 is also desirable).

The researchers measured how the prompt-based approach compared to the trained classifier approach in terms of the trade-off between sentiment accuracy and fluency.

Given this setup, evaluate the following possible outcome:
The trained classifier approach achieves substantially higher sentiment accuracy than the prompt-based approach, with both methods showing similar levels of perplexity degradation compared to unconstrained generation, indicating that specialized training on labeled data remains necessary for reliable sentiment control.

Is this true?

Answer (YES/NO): NO